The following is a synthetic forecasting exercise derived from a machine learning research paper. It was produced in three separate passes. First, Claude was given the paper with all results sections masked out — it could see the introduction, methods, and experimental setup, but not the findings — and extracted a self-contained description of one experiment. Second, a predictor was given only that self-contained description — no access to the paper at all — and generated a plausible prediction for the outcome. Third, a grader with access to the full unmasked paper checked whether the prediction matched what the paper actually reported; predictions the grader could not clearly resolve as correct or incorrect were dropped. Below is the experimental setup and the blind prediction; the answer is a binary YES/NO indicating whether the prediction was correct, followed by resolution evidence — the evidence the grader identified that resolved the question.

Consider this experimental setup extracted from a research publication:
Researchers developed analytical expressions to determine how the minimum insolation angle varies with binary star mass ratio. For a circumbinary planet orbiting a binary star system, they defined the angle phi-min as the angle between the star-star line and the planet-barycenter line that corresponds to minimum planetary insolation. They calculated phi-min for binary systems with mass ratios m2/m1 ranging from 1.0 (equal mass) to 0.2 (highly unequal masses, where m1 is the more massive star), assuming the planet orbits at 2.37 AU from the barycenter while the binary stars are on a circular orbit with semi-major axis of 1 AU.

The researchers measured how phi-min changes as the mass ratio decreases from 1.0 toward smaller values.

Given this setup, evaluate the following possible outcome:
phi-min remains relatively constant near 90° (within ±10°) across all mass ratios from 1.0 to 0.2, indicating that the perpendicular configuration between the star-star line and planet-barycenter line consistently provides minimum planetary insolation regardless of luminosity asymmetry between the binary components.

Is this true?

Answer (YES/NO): NO